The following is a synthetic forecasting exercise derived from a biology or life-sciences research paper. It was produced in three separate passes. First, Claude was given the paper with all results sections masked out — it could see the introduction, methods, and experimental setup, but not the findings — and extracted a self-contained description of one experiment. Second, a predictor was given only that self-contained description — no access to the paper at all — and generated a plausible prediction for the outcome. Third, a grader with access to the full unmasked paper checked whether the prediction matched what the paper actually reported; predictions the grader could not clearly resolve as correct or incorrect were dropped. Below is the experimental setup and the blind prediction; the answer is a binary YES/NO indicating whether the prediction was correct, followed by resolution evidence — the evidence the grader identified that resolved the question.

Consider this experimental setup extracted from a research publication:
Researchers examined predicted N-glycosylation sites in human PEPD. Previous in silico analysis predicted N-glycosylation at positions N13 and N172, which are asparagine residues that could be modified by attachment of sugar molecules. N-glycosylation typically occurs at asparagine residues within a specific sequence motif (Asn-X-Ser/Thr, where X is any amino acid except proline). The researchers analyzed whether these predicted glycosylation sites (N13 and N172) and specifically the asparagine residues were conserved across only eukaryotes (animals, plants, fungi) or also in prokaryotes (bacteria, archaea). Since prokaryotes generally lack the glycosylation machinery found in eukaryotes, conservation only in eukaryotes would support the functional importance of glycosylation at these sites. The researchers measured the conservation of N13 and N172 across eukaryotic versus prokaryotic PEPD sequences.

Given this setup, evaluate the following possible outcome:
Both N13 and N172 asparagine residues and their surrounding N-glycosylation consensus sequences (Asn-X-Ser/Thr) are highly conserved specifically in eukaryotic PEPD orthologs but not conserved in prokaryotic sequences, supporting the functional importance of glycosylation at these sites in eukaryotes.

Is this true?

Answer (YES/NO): NO